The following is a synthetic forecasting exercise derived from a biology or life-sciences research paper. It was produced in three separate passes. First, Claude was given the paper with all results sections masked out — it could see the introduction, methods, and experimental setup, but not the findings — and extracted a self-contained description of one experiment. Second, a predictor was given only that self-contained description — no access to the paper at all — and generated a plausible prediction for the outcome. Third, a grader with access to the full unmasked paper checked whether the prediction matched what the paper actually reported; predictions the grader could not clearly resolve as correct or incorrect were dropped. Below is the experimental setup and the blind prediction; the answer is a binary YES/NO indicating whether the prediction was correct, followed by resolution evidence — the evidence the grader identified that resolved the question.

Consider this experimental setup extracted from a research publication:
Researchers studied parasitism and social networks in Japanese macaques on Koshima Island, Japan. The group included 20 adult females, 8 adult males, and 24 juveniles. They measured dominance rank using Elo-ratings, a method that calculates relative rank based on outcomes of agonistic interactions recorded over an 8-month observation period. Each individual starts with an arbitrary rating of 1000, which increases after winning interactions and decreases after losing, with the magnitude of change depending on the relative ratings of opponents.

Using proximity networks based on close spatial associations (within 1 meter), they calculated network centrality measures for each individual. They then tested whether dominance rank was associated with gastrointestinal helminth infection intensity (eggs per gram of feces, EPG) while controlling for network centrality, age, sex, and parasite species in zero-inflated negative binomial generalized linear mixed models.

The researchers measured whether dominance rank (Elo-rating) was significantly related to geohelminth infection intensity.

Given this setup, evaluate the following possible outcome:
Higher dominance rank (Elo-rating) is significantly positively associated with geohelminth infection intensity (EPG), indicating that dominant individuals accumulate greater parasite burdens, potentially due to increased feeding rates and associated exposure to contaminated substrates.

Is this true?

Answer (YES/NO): NO